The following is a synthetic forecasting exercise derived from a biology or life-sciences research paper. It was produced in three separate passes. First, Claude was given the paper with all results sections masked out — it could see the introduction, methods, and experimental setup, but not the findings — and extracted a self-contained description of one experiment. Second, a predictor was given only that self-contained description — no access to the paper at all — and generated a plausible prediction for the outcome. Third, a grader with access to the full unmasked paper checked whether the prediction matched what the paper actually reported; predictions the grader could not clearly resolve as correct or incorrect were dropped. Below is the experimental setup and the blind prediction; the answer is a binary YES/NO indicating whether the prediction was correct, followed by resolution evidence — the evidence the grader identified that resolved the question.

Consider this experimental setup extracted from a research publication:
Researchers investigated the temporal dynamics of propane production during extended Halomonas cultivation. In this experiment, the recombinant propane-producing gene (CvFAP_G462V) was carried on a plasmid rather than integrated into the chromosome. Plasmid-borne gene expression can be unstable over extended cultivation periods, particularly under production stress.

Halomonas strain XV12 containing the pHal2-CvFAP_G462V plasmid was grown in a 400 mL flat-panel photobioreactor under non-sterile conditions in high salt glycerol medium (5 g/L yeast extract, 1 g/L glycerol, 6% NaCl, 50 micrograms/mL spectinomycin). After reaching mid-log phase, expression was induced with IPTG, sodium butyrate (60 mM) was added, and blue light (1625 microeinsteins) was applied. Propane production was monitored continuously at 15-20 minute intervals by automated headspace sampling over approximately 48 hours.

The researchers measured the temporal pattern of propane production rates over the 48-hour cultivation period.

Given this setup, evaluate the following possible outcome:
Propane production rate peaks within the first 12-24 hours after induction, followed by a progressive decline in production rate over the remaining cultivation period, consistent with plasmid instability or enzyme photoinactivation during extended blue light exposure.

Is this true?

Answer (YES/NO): YES